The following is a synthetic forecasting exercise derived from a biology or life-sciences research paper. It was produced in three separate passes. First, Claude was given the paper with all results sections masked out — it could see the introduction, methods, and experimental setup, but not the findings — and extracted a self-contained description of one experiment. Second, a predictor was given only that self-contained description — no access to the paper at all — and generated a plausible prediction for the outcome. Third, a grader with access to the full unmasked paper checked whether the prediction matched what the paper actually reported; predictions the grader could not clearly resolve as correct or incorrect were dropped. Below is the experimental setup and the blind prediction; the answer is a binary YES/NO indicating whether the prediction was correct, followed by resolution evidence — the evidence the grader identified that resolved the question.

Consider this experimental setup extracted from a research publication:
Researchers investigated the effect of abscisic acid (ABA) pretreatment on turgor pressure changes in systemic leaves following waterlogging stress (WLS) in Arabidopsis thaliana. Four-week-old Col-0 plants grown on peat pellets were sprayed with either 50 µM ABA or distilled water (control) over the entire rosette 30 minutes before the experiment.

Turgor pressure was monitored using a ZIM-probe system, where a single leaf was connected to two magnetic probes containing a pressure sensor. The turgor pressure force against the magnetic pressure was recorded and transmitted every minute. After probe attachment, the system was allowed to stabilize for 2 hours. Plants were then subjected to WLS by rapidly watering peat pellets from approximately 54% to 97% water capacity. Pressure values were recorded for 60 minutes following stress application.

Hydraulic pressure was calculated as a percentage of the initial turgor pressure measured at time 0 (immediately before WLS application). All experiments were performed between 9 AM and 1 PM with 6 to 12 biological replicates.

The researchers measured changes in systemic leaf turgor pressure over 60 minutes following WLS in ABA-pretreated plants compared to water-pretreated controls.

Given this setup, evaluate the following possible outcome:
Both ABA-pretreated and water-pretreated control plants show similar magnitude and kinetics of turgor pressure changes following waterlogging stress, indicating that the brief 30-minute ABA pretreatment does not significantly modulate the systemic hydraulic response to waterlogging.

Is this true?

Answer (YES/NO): NO